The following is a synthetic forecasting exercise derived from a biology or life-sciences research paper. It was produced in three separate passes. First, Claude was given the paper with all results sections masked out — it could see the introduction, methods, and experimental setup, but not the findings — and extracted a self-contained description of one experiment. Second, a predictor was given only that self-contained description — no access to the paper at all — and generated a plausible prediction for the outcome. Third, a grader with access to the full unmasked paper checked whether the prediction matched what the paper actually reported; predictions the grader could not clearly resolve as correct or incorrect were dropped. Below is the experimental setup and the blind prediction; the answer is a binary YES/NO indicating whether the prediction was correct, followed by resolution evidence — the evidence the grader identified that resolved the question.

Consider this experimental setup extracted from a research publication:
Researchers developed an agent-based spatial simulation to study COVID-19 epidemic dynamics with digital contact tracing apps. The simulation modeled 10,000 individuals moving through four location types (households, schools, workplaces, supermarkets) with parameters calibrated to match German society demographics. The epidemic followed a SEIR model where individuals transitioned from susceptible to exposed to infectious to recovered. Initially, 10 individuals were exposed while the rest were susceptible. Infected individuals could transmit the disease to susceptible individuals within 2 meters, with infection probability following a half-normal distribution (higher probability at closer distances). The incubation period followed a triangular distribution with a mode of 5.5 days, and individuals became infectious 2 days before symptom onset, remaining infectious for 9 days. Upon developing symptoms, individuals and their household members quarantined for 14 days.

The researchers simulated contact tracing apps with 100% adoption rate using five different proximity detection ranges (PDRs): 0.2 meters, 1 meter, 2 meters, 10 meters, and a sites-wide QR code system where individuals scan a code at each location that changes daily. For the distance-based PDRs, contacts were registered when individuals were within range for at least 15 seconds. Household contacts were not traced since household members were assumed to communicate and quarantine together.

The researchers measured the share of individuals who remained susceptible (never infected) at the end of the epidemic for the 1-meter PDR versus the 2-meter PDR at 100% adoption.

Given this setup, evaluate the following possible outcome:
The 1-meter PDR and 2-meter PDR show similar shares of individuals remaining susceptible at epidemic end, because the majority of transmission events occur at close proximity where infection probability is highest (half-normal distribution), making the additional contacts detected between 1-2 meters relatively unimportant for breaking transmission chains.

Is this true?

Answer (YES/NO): NO